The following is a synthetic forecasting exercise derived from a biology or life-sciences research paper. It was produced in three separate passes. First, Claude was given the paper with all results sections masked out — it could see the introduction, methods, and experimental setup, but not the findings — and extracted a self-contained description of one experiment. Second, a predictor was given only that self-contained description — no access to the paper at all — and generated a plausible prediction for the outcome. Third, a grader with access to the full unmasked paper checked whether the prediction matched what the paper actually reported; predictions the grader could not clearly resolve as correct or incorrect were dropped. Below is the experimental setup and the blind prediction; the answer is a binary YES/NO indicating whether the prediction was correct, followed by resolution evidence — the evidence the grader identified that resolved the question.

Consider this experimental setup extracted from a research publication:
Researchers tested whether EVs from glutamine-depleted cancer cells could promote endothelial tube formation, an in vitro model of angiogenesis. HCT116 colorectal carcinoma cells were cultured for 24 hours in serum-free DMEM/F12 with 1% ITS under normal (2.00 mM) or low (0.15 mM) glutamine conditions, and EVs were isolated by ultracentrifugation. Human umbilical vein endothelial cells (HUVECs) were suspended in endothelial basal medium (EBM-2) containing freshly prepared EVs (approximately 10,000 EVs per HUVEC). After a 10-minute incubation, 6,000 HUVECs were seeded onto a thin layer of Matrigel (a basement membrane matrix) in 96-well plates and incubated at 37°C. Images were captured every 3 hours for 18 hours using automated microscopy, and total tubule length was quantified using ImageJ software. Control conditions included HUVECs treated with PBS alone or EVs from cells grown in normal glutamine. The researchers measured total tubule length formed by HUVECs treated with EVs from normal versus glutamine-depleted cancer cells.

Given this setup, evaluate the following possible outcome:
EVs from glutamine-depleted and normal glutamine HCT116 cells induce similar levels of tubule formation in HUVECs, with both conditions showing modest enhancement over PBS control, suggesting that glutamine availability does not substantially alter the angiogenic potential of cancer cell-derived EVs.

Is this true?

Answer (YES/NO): NO